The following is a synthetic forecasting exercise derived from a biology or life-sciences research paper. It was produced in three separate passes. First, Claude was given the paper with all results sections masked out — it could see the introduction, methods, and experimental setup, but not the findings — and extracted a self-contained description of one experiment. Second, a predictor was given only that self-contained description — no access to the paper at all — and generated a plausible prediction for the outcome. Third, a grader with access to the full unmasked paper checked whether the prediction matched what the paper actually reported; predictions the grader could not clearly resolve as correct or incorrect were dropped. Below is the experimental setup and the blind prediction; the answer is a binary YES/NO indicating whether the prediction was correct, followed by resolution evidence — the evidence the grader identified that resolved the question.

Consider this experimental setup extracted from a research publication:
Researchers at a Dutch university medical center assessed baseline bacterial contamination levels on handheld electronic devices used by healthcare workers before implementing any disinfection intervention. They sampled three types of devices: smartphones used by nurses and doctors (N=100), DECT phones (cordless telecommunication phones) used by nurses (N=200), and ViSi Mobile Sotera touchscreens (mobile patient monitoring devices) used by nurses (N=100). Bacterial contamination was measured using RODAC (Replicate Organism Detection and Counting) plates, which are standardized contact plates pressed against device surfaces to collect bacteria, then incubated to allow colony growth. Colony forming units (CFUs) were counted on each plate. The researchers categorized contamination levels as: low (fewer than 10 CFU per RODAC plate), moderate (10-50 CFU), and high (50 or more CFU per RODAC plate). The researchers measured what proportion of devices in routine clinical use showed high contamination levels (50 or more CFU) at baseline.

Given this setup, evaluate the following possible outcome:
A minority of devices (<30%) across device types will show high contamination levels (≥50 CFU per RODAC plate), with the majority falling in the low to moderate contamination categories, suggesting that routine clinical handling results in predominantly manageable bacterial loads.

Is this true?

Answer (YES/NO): NO